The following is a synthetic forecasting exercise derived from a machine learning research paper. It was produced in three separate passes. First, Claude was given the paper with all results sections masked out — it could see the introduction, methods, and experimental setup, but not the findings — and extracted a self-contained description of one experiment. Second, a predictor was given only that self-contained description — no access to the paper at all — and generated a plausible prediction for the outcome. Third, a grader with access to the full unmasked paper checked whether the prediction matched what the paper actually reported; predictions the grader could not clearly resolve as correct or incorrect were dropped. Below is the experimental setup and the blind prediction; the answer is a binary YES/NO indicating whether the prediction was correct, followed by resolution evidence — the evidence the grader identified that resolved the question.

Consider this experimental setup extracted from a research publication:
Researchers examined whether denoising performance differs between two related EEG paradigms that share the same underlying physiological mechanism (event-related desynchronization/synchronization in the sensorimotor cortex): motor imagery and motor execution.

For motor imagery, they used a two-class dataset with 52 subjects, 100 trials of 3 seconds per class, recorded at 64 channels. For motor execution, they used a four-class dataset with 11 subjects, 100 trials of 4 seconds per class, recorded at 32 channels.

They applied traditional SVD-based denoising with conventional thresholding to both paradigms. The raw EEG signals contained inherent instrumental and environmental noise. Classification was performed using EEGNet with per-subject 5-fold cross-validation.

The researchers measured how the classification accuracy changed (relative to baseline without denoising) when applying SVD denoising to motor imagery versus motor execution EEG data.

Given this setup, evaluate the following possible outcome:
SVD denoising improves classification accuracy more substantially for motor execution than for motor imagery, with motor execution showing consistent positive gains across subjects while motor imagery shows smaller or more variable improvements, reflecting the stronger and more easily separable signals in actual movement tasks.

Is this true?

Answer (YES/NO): NO